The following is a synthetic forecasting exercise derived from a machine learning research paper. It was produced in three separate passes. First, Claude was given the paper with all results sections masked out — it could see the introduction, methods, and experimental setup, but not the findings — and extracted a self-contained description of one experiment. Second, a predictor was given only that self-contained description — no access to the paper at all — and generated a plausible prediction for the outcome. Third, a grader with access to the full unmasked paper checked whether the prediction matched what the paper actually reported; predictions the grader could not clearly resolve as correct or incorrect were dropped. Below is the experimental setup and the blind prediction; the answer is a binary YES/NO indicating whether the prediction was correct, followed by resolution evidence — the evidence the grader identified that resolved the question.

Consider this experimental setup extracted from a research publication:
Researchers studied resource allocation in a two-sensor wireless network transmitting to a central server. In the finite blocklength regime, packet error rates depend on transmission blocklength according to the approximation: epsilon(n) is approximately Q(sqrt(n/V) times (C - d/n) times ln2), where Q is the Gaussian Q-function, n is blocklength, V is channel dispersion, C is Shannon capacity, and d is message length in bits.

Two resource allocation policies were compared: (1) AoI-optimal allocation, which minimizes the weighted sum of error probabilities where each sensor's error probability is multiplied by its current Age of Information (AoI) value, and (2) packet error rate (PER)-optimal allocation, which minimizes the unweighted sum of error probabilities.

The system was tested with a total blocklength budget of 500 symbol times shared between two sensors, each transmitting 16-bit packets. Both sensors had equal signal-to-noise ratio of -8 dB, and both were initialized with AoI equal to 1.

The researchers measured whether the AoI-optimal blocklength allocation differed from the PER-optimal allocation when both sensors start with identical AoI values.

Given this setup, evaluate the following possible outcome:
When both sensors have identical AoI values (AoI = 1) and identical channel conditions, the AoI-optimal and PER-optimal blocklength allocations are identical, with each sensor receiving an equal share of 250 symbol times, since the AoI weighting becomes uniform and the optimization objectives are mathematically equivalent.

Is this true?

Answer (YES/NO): YES